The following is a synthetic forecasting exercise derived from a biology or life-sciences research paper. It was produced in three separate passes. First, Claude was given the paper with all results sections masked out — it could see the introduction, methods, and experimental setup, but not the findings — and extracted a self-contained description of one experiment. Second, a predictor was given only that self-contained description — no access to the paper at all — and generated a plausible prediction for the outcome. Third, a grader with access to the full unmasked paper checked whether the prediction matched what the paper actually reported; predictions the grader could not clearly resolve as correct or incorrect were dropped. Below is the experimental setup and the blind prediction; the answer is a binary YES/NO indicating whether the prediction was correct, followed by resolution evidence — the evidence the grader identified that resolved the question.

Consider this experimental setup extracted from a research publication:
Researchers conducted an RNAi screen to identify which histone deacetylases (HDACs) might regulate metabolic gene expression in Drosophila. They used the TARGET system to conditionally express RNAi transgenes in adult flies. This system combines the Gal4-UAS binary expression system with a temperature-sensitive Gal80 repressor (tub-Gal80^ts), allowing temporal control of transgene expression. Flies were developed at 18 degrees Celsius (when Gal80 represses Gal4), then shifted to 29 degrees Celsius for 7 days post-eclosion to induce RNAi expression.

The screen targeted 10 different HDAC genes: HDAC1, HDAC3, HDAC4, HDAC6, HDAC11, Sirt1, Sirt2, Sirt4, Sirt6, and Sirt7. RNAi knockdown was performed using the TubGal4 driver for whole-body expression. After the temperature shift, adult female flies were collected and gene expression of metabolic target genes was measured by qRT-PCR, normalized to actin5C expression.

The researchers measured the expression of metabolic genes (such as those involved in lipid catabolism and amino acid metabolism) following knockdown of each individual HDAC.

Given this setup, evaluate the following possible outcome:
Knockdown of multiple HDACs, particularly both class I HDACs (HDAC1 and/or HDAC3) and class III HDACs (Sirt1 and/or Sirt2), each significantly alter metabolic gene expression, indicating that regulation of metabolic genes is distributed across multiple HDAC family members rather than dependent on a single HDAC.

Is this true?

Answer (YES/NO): NO